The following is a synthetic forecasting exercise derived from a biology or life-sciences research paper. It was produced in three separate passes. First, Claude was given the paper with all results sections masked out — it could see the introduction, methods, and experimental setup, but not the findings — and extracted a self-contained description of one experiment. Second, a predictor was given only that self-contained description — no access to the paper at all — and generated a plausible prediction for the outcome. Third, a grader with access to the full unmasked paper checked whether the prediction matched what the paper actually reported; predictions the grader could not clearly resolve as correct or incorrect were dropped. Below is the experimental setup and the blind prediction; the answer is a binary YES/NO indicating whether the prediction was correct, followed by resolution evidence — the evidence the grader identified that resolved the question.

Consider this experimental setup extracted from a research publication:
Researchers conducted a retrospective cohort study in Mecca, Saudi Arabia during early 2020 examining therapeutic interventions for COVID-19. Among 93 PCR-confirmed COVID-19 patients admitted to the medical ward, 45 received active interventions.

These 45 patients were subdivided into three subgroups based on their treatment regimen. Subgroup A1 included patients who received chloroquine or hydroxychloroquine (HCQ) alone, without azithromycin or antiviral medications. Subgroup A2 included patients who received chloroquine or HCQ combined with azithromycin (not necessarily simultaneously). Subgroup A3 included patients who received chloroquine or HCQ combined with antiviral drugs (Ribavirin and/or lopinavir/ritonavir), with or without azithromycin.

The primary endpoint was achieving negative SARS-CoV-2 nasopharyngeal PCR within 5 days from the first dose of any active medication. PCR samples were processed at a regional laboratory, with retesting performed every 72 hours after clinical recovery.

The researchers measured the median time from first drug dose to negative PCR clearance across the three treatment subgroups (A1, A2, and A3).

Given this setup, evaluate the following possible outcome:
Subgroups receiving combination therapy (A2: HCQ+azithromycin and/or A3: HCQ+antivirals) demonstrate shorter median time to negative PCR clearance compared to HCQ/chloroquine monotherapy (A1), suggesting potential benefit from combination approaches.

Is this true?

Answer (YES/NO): NO